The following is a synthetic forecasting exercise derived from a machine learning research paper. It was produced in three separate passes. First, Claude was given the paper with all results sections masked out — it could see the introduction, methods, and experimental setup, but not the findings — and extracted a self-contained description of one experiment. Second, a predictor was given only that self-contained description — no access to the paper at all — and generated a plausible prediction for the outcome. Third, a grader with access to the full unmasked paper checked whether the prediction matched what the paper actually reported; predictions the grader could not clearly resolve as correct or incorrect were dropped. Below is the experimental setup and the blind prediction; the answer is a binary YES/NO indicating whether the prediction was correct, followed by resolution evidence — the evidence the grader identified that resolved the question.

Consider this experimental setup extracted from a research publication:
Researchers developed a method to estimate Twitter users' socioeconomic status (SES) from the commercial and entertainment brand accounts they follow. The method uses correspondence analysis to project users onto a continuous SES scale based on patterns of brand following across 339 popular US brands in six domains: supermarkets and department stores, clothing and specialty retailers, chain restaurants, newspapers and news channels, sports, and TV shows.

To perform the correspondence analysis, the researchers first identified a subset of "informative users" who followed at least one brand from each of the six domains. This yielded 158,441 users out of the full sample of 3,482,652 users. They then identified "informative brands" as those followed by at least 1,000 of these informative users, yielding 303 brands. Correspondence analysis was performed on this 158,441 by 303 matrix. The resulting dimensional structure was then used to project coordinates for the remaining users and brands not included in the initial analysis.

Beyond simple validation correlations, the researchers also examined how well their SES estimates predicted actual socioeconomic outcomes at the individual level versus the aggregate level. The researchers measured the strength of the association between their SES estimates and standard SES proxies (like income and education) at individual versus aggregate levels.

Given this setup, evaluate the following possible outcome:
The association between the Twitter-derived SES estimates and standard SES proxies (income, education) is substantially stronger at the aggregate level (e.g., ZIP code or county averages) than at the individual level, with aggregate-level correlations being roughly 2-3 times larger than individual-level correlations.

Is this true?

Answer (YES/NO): NO